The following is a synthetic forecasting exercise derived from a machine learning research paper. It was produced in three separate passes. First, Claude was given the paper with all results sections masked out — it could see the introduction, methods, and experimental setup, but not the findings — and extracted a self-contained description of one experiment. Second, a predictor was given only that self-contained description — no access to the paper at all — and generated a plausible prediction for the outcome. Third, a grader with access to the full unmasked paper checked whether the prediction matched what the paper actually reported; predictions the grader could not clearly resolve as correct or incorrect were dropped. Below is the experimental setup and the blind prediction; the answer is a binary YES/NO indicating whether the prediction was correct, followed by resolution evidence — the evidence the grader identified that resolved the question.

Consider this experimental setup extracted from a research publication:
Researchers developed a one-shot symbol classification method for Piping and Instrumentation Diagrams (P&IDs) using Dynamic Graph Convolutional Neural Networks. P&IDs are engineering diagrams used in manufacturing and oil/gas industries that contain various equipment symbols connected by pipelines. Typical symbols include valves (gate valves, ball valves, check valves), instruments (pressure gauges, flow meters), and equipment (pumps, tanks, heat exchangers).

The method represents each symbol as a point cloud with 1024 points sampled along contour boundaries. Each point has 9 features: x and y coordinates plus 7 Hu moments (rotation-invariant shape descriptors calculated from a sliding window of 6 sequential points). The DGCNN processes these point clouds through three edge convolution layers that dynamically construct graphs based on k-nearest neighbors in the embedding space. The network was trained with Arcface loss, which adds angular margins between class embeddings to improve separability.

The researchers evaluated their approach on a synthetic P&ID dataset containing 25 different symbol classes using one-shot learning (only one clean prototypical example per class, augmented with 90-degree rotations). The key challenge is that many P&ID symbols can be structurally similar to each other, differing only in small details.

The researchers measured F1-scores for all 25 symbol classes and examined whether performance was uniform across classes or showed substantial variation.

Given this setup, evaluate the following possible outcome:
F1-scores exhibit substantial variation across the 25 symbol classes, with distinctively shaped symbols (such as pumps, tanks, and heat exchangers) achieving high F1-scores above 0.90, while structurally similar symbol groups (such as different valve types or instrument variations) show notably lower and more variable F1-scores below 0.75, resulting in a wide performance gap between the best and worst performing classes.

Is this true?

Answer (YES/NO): NO